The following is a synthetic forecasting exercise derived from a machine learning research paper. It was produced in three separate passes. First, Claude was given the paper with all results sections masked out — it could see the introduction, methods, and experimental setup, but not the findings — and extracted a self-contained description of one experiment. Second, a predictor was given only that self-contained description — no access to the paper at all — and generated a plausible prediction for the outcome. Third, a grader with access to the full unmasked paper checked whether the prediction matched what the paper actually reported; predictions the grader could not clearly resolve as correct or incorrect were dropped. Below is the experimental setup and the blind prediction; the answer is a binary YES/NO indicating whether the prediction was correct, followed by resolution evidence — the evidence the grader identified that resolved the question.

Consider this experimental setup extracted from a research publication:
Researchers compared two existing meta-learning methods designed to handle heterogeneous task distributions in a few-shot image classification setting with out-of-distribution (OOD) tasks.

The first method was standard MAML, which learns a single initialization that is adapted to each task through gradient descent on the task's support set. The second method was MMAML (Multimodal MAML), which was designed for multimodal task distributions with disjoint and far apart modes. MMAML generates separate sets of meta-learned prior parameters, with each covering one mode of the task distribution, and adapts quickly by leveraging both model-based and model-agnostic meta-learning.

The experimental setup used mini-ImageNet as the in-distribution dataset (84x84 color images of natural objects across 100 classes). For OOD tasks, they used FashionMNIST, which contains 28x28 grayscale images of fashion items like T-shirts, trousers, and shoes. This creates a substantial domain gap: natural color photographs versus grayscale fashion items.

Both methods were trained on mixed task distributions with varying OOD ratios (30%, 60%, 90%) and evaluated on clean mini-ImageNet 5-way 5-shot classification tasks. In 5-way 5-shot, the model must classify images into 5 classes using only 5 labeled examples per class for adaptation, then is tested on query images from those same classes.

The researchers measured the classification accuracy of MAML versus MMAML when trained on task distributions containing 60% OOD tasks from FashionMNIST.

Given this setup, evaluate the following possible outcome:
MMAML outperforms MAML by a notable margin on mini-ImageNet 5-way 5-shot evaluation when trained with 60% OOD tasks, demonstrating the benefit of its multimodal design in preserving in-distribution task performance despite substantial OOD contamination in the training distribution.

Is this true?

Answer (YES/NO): NO